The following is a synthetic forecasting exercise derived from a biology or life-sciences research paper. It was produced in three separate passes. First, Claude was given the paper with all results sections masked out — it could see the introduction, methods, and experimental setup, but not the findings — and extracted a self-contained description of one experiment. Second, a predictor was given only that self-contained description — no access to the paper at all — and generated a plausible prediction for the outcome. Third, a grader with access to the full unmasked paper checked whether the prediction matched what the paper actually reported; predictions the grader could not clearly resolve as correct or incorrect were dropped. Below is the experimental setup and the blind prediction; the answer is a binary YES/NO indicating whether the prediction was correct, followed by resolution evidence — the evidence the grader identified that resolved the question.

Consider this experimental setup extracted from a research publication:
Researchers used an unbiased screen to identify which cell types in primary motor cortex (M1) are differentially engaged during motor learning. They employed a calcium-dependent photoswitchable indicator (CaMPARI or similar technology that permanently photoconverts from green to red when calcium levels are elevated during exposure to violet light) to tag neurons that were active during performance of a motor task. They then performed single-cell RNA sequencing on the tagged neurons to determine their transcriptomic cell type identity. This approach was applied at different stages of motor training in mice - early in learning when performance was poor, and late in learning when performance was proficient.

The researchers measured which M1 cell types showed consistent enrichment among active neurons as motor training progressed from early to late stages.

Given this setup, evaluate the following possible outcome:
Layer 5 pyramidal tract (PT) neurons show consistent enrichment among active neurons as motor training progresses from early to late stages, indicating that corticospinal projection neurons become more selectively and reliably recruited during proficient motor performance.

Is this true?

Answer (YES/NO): NO